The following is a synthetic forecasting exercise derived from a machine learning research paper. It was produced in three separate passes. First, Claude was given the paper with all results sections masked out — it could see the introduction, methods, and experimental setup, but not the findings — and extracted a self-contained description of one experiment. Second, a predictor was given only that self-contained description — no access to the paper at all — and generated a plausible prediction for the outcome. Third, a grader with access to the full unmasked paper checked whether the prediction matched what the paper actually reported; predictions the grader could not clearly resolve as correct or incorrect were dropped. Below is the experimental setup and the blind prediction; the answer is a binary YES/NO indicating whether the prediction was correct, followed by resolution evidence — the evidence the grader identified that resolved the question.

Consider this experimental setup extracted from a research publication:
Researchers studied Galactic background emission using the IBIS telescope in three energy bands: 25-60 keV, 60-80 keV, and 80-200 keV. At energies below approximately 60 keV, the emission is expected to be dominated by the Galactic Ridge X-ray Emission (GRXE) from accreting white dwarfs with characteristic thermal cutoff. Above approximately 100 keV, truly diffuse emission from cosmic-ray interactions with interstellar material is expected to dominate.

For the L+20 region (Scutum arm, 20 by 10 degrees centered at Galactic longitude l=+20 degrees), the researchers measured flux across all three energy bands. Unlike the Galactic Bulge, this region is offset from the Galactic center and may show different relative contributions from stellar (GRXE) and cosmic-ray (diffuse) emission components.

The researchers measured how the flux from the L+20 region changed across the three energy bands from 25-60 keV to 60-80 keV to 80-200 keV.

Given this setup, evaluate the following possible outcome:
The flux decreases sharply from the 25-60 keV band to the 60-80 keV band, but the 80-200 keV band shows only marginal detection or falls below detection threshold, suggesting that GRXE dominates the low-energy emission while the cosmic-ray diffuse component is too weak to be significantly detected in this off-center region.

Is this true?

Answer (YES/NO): NO